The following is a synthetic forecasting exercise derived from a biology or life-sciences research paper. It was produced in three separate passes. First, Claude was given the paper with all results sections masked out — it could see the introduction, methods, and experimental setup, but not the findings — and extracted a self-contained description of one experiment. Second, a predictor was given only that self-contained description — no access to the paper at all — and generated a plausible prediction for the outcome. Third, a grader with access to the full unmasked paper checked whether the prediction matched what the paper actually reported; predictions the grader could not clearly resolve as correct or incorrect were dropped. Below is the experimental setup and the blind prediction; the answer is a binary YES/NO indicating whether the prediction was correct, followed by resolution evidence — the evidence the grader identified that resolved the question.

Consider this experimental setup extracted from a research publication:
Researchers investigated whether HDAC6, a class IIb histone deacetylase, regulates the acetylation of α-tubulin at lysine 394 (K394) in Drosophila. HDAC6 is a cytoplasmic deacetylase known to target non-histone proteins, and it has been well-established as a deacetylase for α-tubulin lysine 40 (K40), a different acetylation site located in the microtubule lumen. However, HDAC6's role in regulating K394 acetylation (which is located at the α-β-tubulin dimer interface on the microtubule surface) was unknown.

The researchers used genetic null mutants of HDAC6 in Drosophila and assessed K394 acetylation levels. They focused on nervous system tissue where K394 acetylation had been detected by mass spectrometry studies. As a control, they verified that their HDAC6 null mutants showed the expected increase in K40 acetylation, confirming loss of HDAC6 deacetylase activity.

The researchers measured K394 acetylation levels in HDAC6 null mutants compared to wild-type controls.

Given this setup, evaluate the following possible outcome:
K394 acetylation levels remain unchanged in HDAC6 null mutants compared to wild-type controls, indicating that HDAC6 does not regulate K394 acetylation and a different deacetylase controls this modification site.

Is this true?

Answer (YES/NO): NO